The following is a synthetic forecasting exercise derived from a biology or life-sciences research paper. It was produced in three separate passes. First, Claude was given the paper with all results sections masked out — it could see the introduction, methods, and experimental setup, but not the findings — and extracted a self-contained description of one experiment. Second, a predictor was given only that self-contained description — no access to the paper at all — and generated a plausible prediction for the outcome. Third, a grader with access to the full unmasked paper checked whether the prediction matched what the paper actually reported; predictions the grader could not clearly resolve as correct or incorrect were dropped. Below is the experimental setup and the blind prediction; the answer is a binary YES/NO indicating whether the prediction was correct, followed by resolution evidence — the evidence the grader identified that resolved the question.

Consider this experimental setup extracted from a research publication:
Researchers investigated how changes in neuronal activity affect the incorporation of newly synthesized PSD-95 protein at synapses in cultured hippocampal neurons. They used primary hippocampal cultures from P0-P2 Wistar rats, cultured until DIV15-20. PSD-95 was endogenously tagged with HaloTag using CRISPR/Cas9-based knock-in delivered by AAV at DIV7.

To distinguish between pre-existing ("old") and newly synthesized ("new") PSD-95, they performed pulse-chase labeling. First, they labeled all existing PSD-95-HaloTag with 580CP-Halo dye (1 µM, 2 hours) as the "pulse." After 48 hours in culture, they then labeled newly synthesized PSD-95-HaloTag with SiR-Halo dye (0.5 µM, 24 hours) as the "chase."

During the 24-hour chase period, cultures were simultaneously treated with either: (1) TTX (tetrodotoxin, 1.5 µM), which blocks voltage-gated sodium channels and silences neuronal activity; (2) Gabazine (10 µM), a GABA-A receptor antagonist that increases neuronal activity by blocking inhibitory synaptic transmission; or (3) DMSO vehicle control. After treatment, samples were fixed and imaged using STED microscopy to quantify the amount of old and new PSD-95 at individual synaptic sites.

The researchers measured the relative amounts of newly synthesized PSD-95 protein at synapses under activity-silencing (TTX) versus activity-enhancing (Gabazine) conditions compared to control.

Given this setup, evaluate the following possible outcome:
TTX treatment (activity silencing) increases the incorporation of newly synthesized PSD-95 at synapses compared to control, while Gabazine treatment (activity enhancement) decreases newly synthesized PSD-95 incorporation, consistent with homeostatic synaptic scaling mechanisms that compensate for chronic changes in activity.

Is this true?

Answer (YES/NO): YES